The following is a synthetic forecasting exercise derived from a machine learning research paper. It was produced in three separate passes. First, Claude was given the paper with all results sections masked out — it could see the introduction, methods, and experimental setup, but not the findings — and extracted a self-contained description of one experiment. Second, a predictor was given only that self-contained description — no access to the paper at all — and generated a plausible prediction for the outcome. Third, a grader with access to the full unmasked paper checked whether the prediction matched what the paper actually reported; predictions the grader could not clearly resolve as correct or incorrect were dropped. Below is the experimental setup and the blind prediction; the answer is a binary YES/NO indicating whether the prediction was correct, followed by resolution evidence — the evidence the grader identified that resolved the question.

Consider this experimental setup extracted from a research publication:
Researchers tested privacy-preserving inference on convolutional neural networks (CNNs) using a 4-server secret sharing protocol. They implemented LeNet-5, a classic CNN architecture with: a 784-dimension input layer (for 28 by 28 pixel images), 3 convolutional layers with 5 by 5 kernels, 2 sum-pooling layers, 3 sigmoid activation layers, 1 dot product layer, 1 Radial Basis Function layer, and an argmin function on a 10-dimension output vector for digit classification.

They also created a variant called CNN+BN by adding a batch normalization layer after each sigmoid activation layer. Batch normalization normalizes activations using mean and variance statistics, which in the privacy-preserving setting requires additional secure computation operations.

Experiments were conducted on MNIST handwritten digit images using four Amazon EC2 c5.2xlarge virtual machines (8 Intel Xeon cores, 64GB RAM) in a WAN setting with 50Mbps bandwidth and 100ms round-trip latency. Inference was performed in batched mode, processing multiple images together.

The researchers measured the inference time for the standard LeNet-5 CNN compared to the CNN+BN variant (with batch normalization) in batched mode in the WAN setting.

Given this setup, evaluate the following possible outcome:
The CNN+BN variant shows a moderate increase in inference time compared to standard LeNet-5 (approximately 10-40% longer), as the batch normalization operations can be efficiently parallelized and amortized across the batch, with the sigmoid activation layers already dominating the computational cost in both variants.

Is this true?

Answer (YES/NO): NO